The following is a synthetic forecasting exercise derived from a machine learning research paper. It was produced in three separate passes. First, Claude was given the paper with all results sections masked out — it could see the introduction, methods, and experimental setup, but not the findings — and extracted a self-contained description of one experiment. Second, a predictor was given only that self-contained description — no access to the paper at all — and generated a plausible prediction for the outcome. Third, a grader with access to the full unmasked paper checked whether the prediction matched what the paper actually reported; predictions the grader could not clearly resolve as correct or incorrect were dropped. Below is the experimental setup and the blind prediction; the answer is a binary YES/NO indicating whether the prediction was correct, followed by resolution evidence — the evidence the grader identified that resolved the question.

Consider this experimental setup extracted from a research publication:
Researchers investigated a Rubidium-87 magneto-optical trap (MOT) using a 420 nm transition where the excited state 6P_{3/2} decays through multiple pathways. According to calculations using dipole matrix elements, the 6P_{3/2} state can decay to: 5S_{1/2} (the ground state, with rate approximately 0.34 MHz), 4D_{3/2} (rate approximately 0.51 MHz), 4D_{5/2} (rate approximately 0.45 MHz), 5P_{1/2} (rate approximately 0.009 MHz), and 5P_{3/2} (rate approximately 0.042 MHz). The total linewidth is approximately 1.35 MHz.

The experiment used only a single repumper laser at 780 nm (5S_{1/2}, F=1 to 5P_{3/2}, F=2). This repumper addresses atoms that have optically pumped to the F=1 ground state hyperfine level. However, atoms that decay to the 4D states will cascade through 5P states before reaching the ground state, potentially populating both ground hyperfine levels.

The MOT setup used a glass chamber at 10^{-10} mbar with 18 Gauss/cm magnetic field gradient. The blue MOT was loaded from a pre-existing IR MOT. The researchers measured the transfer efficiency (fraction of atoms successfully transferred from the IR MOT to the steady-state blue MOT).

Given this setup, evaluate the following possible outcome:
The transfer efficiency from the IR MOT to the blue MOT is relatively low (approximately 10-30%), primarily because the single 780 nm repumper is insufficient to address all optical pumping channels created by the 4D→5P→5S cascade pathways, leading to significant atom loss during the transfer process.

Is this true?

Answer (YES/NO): NO